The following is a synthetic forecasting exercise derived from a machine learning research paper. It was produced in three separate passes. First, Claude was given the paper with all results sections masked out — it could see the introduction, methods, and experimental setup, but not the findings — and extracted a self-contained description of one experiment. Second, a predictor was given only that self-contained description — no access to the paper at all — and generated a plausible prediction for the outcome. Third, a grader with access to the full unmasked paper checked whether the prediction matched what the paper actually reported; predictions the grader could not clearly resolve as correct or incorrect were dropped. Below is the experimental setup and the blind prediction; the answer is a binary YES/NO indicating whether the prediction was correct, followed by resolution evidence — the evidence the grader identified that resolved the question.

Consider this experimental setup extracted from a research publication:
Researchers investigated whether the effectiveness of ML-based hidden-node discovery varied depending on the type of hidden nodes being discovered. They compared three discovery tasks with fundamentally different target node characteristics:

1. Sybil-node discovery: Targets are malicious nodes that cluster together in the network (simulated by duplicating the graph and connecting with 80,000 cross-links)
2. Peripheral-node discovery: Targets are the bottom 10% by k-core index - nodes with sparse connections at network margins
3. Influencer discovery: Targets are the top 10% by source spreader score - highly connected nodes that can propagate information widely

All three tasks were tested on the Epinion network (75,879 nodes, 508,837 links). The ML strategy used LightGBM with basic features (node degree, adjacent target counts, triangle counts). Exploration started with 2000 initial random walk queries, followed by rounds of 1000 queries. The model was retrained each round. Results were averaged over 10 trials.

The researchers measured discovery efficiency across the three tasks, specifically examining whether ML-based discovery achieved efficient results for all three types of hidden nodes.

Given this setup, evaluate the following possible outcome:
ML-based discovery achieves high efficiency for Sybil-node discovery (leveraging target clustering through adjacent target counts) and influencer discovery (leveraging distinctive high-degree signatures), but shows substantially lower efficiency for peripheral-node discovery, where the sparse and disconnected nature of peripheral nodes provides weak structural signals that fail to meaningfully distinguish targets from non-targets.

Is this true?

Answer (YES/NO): NO